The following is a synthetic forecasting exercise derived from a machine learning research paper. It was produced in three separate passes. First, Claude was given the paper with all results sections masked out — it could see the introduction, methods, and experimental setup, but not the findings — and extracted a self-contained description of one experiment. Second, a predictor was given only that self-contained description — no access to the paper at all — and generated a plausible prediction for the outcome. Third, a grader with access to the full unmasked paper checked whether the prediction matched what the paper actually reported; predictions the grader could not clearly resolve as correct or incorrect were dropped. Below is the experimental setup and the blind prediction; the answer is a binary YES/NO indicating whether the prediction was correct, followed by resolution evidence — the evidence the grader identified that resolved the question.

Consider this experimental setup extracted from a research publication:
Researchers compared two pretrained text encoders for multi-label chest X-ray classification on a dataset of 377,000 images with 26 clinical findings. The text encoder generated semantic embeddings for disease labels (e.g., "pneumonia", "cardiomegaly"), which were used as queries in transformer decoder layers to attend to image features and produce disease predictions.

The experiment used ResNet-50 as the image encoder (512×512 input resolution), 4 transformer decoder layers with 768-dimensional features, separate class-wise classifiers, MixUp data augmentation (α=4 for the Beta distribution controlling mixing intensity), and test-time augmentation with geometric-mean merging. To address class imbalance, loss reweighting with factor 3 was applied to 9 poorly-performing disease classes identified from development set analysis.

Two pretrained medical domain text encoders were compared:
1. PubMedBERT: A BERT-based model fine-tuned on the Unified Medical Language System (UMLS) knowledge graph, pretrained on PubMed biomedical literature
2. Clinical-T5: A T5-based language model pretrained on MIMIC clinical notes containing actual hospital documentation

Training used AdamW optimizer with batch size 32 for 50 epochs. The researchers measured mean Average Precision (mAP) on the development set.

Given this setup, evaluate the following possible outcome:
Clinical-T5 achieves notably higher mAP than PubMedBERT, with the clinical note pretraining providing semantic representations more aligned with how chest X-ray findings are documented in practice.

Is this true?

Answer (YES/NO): NO